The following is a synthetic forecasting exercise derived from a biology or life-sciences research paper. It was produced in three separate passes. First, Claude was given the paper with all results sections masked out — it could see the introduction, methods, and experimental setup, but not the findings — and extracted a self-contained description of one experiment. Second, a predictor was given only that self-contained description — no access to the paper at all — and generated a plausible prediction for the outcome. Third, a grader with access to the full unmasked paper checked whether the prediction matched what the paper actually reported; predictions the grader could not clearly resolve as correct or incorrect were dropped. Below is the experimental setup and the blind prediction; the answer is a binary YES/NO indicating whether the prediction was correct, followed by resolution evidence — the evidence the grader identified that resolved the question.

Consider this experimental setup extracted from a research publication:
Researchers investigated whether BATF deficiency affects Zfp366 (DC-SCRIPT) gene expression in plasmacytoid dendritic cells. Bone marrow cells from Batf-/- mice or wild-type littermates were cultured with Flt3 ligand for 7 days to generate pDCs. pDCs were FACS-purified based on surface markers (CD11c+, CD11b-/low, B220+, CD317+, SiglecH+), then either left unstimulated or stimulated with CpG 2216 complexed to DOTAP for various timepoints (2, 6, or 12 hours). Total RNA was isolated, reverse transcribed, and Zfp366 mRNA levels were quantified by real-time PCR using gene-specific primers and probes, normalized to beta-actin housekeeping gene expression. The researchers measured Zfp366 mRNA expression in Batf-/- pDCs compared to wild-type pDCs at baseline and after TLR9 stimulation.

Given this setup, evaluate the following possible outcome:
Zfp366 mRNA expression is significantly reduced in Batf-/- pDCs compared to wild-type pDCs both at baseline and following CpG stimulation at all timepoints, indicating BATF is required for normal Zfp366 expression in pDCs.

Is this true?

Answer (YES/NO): YES